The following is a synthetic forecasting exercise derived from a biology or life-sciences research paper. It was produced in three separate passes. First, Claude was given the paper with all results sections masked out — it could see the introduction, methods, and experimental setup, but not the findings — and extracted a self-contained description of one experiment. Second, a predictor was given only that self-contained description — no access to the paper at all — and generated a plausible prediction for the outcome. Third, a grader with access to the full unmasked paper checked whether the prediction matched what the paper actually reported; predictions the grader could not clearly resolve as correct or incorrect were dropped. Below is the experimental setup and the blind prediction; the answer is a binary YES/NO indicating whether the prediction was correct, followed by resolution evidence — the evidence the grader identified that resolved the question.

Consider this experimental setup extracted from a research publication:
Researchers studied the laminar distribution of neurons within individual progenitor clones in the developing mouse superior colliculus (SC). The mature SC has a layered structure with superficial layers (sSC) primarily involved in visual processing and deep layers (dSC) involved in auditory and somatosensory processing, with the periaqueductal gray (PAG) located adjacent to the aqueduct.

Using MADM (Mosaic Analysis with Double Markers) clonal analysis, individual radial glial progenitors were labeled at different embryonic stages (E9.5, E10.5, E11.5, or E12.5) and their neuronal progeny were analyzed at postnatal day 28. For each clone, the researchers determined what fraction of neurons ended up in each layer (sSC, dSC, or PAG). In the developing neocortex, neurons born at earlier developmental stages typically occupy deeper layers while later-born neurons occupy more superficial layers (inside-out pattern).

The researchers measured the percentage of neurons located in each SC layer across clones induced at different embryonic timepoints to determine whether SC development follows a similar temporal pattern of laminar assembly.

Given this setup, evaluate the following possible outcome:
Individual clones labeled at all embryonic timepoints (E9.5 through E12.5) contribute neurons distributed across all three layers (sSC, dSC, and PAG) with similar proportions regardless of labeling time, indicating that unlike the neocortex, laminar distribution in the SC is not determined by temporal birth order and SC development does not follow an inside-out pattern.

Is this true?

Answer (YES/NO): YES